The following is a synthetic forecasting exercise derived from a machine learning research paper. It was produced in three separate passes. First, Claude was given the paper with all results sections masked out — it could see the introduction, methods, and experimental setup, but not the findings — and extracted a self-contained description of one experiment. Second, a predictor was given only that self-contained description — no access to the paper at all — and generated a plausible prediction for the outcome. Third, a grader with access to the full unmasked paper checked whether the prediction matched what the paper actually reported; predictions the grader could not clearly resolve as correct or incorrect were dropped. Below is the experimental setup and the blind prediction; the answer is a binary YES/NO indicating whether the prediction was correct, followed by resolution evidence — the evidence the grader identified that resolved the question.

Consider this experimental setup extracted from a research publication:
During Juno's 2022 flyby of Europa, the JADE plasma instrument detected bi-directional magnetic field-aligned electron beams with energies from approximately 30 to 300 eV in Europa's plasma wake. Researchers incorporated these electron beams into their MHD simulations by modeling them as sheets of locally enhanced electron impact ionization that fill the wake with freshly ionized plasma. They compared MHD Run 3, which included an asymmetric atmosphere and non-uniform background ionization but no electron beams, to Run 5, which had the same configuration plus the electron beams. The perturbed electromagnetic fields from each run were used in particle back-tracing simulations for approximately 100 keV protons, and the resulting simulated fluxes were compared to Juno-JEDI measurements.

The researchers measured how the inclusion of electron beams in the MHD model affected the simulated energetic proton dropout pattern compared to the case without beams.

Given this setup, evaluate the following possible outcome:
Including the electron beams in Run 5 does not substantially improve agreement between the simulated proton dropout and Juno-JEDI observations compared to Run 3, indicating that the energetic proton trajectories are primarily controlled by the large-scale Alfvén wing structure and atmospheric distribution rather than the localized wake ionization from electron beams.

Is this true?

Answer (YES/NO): NO